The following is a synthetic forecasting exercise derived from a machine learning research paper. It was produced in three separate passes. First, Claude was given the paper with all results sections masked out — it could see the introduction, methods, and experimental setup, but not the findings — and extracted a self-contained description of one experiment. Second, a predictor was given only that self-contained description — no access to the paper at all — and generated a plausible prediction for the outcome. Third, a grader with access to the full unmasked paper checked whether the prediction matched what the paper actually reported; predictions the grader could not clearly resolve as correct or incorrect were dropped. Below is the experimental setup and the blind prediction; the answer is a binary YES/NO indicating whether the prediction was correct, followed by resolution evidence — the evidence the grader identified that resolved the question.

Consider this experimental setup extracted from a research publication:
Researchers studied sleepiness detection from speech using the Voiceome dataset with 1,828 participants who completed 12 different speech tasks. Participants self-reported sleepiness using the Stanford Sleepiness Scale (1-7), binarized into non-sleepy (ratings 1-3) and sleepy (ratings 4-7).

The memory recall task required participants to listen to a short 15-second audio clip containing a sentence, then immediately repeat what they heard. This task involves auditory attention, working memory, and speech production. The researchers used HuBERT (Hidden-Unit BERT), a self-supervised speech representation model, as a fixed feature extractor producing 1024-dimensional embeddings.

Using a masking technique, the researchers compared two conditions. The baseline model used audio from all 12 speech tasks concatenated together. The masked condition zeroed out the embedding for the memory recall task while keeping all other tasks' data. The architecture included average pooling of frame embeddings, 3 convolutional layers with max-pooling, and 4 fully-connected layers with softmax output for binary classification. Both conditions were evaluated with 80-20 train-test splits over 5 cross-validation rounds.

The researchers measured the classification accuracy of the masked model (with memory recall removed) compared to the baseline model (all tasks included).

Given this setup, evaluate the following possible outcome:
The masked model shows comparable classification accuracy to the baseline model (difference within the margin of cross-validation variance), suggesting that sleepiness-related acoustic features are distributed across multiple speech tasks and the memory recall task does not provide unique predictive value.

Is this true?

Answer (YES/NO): NO